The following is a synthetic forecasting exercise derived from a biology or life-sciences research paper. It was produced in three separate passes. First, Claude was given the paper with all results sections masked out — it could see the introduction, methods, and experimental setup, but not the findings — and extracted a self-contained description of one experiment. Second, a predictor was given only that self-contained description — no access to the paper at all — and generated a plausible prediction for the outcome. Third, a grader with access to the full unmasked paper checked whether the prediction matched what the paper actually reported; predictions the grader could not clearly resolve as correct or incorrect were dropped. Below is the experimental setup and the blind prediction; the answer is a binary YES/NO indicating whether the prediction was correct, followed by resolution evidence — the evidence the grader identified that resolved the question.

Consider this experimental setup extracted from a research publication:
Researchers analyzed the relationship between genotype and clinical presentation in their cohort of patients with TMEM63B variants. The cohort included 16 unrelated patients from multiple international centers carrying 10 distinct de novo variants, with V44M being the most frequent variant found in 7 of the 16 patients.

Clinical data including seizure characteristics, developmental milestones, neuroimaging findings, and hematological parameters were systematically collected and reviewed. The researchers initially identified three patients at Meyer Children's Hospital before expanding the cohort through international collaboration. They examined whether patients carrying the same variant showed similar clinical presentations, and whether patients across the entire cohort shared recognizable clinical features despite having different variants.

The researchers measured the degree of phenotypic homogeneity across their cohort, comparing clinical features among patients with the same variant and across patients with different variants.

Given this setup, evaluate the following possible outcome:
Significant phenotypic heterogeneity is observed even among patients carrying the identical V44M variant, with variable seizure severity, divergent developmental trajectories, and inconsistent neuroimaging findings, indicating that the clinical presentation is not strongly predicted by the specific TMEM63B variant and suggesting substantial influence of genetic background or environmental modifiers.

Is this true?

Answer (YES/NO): NO